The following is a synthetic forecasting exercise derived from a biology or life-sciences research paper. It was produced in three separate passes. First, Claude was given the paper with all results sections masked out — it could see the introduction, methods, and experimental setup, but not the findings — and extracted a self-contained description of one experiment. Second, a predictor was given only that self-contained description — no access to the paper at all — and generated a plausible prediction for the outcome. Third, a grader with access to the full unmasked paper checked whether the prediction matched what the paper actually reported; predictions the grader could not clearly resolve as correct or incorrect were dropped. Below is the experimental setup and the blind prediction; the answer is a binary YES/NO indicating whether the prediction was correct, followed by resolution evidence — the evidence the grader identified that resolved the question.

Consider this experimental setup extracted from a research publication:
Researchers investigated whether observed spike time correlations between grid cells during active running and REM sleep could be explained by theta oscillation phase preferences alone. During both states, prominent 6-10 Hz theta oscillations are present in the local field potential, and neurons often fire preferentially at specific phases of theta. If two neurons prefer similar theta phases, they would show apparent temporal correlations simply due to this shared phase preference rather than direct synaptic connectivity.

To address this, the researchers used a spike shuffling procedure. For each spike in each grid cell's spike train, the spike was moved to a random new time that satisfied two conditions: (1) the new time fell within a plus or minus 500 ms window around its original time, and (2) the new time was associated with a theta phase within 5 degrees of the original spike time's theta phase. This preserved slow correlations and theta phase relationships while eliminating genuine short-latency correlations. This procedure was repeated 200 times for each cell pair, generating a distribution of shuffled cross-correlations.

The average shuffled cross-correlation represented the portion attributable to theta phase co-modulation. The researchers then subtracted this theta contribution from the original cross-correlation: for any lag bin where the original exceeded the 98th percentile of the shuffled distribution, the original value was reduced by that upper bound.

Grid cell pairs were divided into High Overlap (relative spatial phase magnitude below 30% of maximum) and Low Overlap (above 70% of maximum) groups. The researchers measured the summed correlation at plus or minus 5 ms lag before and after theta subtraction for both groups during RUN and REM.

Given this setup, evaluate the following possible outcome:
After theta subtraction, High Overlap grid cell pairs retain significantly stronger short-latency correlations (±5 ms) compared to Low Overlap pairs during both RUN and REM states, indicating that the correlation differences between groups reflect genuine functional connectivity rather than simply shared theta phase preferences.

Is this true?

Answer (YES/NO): YES